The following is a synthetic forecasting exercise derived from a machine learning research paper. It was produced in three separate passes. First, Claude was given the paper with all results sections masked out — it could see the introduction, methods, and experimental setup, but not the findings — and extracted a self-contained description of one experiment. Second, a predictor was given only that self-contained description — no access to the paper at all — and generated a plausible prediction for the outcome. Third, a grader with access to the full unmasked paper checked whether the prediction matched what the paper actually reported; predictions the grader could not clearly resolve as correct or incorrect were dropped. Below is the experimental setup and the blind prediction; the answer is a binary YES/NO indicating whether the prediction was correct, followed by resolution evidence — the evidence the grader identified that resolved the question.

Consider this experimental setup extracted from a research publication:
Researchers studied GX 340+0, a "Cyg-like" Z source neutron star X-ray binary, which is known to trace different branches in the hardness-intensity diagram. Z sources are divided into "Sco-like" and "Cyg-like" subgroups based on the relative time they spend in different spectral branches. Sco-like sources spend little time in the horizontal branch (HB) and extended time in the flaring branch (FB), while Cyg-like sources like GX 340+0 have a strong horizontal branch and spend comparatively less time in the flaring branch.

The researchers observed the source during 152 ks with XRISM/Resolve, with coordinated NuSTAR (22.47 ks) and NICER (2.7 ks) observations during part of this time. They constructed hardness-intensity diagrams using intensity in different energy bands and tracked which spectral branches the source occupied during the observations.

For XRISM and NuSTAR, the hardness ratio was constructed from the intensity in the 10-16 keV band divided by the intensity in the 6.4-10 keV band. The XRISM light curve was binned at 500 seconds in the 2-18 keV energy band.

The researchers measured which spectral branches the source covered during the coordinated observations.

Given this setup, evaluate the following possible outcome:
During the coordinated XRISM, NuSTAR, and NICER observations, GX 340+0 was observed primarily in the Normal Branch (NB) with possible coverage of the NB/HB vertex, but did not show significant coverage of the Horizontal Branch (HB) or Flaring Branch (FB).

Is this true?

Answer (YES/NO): NO